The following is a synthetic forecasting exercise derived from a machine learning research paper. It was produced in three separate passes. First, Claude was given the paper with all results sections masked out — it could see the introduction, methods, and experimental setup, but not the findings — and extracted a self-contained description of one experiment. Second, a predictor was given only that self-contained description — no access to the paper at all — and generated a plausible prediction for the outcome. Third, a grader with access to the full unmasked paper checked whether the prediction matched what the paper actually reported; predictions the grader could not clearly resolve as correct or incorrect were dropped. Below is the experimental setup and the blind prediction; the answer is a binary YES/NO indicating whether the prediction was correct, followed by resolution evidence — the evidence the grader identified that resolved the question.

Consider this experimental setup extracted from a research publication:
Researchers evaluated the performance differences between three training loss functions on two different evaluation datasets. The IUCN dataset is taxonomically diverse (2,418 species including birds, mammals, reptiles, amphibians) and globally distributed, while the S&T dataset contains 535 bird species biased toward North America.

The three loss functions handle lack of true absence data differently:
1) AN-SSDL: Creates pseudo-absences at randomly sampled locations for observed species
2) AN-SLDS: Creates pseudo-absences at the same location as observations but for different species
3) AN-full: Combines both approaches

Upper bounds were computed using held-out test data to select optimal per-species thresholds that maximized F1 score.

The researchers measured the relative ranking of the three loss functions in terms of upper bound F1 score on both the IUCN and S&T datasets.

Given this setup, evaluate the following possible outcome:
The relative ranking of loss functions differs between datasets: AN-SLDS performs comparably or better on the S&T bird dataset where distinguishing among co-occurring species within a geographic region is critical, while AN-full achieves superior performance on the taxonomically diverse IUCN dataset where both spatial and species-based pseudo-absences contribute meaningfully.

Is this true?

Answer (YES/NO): YES